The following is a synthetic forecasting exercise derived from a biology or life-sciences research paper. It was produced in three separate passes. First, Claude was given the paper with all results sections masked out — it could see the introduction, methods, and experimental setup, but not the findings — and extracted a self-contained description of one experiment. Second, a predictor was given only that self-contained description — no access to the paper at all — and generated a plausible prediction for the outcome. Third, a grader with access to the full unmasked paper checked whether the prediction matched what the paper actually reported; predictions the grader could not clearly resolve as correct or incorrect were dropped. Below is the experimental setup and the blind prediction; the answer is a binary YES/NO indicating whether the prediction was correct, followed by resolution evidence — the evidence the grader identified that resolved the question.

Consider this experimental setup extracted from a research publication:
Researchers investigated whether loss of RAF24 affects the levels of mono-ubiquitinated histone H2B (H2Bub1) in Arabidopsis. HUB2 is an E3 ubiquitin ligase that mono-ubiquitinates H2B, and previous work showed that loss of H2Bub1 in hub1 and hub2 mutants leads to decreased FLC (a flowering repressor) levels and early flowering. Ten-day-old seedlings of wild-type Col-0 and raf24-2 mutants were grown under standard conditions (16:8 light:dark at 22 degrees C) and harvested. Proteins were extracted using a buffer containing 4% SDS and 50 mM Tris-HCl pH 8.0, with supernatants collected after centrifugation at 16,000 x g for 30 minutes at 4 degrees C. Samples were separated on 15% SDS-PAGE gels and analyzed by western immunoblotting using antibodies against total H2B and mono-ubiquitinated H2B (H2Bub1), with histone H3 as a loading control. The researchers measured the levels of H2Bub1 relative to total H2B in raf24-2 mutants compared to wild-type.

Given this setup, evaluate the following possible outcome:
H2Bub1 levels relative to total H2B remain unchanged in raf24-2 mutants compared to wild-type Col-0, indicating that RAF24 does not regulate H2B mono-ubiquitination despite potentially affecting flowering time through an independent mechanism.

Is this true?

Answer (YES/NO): NO